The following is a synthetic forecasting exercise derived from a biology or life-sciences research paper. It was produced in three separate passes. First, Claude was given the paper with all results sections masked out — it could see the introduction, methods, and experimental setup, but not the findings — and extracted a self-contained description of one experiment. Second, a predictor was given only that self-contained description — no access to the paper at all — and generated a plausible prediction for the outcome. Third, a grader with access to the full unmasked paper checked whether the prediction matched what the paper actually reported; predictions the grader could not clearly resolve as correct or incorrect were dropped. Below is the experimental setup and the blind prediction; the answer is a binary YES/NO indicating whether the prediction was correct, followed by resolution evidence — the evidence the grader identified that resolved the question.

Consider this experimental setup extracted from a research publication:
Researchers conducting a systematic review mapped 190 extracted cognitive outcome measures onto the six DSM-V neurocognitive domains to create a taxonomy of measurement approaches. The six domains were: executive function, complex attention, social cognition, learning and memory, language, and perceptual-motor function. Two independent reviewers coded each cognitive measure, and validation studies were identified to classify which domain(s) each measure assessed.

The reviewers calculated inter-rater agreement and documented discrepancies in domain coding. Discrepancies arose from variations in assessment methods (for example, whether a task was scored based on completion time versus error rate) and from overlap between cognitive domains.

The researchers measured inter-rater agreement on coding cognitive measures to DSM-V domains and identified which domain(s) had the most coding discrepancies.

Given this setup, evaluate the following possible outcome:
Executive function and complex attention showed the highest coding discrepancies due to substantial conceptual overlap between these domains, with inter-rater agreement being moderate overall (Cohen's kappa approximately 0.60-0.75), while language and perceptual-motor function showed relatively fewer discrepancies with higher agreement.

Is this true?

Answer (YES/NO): NO